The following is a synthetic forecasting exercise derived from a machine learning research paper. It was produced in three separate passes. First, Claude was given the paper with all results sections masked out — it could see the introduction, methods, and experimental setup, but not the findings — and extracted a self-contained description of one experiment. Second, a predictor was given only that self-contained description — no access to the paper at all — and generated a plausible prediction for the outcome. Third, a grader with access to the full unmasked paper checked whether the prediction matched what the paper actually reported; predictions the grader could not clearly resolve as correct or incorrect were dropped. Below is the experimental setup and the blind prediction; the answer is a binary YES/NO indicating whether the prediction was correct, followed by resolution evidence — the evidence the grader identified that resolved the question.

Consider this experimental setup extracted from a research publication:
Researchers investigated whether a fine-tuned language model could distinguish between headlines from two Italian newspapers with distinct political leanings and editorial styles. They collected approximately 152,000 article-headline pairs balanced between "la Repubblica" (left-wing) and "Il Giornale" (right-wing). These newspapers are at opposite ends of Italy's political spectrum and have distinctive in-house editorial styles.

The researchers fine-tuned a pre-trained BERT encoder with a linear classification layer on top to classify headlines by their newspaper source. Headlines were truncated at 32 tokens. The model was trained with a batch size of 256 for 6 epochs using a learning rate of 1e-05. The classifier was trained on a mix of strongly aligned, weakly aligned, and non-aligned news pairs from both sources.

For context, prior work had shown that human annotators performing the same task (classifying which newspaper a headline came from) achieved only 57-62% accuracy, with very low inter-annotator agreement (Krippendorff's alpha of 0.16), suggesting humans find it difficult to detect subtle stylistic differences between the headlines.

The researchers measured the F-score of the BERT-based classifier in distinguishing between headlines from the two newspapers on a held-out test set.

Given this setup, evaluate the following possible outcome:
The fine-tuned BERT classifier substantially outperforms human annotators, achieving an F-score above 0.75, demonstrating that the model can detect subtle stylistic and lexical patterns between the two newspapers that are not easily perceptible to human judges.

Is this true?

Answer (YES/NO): YES